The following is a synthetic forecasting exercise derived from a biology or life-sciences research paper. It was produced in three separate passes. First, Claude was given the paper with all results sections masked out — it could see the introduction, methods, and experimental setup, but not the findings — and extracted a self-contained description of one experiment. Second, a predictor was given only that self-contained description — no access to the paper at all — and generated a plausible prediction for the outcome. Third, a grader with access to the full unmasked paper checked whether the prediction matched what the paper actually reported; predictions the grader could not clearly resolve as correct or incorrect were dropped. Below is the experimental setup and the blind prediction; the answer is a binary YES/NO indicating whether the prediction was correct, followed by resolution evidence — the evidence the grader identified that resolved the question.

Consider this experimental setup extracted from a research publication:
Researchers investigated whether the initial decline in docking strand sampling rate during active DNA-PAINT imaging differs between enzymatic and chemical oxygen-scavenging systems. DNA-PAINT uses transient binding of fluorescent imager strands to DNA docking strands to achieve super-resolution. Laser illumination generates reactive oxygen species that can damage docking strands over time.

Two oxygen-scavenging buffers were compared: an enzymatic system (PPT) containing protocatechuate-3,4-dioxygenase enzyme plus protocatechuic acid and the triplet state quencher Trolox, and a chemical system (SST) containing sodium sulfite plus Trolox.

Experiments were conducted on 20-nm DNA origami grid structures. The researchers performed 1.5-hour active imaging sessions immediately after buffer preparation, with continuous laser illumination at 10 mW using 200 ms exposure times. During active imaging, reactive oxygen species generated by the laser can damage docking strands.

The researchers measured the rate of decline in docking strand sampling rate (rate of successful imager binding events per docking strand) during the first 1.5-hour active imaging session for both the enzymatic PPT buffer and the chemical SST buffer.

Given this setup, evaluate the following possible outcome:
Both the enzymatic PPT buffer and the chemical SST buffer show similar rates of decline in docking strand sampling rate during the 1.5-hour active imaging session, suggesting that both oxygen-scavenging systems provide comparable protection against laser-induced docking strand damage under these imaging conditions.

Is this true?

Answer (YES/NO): YES